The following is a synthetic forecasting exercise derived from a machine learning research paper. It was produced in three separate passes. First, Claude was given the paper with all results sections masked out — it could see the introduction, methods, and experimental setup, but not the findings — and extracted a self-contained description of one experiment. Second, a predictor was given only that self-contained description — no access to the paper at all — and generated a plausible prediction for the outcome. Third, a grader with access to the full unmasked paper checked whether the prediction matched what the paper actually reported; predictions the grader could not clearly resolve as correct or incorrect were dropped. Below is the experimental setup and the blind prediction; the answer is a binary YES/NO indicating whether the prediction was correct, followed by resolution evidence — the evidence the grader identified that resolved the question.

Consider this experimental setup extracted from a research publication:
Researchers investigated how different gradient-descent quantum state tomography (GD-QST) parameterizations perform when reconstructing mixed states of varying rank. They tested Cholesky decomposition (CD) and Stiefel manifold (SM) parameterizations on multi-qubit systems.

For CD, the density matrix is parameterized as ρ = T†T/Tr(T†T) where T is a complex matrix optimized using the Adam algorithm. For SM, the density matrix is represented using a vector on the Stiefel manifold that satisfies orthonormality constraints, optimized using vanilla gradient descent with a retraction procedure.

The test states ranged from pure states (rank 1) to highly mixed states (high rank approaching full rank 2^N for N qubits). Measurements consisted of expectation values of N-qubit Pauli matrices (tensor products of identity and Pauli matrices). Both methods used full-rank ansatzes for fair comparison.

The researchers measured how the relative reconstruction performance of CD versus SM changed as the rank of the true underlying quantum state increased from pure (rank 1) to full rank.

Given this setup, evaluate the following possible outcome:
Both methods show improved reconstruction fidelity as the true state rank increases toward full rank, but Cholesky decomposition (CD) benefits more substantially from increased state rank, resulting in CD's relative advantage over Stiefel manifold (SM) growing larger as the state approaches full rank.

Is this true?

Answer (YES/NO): NO